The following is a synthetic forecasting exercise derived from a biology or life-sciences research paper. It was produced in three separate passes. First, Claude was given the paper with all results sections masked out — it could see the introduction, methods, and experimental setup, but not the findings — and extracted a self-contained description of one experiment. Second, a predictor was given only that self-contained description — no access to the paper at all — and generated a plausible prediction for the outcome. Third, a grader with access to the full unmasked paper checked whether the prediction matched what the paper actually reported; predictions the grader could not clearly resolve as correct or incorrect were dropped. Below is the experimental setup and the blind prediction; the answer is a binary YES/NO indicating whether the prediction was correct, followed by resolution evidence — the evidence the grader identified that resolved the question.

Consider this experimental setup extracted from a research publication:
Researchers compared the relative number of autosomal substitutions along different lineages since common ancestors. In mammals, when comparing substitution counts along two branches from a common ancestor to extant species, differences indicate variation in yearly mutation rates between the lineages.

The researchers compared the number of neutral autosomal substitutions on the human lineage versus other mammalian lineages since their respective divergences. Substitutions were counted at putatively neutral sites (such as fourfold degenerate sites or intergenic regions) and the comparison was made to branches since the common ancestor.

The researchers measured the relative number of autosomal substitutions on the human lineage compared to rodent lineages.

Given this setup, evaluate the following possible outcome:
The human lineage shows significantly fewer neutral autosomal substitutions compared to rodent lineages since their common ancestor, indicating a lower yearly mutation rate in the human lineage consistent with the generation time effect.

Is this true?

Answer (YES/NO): YES